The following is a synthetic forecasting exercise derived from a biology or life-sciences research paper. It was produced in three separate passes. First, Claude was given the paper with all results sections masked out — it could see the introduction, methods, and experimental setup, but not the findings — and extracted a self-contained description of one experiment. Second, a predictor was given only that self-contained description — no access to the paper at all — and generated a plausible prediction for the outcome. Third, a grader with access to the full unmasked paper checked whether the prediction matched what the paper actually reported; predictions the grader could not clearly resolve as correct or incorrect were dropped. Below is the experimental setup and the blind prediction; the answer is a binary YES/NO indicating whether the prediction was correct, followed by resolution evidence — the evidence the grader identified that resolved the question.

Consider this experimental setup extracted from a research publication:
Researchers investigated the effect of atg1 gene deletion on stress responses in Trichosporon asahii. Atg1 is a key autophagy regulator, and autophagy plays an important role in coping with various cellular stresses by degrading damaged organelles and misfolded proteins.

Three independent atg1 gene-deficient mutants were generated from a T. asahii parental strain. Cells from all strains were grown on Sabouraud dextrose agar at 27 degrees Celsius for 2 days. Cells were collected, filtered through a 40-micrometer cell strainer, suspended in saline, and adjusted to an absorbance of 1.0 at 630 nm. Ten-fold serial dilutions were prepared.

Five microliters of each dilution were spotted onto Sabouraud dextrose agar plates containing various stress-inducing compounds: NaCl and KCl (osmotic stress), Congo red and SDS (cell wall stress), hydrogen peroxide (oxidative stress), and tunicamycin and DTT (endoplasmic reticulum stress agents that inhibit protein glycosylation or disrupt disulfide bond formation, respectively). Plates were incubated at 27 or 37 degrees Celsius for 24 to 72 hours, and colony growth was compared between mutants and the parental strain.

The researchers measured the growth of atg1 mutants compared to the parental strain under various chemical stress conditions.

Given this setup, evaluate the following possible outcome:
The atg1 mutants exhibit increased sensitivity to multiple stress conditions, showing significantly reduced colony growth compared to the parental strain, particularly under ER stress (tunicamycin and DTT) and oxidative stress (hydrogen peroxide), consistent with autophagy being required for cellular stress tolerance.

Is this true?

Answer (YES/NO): NO